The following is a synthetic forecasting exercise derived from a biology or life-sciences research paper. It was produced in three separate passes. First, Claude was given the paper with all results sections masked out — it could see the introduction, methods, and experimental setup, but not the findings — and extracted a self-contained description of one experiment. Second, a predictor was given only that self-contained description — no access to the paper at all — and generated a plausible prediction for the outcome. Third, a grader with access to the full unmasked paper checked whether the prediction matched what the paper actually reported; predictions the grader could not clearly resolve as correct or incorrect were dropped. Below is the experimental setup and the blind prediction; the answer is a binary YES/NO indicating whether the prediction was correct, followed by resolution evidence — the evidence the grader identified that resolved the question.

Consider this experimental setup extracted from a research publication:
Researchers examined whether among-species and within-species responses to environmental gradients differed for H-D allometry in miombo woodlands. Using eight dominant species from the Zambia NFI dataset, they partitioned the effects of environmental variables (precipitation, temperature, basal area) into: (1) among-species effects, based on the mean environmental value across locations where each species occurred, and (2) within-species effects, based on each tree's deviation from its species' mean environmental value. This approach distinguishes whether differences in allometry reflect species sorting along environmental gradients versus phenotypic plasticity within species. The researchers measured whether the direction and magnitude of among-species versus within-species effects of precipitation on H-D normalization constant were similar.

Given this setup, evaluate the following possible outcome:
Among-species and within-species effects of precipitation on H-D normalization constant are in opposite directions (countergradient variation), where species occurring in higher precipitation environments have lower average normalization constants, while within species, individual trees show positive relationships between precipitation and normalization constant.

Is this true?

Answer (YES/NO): NO